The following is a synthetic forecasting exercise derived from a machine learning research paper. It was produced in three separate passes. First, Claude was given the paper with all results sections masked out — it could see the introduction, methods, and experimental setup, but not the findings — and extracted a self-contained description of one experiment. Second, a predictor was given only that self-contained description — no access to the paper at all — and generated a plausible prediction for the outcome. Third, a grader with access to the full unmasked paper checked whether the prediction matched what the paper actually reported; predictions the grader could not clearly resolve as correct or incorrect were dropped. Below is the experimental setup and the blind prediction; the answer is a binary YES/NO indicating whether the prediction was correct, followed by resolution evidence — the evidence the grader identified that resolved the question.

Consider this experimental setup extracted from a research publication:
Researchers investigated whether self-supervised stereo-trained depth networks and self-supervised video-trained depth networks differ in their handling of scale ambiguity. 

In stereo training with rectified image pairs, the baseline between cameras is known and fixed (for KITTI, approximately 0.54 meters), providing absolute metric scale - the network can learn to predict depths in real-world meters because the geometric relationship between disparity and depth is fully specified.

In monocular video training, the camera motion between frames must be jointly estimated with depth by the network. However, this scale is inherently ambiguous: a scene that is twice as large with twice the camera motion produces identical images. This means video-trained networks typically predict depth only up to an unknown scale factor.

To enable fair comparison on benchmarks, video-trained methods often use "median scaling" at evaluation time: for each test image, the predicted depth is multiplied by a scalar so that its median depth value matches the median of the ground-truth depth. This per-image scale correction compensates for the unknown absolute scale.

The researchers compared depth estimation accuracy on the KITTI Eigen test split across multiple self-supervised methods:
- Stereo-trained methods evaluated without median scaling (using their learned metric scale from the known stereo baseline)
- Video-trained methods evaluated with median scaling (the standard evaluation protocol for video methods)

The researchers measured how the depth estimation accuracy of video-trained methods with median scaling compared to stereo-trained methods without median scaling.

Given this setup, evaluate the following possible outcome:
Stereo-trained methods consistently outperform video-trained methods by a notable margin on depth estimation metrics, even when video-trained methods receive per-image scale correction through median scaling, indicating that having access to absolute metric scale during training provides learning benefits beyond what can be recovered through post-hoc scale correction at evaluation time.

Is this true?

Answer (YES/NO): NO